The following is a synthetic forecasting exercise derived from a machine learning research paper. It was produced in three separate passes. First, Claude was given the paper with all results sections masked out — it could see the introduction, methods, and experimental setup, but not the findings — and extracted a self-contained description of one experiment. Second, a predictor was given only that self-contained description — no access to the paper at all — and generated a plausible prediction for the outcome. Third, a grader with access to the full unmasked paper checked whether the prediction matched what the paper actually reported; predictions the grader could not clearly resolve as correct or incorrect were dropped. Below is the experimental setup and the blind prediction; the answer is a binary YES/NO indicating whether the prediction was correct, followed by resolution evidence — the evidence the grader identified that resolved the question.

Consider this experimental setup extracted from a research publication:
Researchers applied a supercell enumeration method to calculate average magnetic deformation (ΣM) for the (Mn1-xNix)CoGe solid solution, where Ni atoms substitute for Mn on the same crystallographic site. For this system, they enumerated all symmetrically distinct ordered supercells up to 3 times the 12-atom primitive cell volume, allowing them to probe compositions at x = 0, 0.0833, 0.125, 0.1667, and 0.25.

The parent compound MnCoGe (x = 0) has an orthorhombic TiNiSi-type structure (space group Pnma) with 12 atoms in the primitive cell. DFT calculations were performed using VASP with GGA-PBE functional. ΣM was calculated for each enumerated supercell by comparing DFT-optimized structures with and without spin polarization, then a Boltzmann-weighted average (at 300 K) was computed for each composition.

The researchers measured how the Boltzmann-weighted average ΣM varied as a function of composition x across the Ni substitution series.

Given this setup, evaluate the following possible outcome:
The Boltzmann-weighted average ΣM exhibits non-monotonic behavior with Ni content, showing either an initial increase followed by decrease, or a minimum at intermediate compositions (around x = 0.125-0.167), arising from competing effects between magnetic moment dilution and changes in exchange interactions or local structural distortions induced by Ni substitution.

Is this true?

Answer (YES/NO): YES